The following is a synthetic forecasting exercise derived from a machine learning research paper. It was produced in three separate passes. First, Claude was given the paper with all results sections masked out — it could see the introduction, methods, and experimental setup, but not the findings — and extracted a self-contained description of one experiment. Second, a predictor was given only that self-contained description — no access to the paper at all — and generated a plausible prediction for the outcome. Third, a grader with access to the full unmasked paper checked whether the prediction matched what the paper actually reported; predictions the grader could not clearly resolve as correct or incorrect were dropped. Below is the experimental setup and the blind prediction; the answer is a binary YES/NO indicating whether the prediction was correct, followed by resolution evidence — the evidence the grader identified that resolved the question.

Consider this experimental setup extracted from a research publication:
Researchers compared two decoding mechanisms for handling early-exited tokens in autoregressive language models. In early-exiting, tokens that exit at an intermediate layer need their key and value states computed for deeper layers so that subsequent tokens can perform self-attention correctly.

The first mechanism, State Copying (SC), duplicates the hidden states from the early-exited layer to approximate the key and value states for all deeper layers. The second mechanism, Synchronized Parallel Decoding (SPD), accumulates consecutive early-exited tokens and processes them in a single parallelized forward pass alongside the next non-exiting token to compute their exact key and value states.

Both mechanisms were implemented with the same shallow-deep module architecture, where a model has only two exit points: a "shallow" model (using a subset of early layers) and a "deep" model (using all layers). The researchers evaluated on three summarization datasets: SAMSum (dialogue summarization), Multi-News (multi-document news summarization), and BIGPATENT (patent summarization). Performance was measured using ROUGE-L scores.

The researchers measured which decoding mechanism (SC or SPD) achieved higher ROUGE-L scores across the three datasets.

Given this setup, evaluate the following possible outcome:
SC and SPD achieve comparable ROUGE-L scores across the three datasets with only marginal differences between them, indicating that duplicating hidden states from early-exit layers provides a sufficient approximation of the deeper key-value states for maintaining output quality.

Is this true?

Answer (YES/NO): NO